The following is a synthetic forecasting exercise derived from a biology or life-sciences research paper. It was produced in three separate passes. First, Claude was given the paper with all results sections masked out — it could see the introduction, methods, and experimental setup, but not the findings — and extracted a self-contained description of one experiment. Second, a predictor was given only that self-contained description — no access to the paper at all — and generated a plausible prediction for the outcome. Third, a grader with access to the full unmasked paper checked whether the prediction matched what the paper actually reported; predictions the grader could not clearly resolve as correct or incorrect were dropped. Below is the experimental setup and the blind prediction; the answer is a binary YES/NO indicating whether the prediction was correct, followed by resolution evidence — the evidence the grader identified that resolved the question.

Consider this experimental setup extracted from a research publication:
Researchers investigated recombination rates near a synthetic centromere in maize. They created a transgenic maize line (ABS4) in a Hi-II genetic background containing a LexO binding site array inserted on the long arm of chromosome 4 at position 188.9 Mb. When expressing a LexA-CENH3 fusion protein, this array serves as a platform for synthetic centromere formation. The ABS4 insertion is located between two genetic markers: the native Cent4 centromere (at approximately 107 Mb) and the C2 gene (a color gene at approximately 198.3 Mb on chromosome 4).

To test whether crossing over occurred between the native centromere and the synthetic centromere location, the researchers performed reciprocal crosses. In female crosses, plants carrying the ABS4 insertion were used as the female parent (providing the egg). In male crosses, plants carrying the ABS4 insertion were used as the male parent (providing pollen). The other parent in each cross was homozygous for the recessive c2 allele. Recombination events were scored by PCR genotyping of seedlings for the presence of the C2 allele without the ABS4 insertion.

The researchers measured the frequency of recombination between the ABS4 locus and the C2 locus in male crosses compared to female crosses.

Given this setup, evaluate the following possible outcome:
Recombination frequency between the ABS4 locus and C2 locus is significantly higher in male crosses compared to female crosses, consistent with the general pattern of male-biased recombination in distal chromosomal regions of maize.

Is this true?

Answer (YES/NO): NO